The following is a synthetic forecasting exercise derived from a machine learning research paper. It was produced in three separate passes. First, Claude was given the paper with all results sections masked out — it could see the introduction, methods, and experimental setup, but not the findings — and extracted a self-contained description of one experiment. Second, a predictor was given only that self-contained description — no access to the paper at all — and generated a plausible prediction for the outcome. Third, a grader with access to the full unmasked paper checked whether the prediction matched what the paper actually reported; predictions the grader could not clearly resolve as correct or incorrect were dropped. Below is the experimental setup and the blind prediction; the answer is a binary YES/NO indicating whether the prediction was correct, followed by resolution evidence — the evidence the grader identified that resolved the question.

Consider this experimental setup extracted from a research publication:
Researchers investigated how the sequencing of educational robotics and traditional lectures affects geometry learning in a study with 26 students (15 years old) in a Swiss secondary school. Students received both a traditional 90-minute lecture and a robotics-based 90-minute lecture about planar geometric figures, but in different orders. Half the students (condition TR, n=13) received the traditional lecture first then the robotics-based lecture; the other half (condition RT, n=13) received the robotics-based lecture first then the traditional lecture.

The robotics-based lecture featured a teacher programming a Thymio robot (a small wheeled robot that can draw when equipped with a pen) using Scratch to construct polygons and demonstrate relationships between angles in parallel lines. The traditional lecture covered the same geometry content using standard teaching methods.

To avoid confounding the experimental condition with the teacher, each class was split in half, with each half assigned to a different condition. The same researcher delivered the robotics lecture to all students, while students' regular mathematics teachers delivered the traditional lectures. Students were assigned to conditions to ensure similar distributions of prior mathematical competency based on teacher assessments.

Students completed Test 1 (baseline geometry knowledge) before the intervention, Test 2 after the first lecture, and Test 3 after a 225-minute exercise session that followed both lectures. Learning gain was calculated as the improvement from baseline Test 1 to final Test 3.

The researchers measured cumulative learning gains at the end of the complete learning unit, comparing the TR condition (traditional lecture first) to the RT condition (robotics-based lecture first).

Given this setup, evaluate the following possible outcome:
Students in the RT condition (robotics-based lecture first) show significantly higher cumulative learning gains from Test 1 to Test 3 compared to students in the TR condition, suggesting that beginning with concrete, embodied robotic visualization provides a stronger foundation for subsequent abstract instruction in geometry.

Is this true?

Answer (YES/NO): NO